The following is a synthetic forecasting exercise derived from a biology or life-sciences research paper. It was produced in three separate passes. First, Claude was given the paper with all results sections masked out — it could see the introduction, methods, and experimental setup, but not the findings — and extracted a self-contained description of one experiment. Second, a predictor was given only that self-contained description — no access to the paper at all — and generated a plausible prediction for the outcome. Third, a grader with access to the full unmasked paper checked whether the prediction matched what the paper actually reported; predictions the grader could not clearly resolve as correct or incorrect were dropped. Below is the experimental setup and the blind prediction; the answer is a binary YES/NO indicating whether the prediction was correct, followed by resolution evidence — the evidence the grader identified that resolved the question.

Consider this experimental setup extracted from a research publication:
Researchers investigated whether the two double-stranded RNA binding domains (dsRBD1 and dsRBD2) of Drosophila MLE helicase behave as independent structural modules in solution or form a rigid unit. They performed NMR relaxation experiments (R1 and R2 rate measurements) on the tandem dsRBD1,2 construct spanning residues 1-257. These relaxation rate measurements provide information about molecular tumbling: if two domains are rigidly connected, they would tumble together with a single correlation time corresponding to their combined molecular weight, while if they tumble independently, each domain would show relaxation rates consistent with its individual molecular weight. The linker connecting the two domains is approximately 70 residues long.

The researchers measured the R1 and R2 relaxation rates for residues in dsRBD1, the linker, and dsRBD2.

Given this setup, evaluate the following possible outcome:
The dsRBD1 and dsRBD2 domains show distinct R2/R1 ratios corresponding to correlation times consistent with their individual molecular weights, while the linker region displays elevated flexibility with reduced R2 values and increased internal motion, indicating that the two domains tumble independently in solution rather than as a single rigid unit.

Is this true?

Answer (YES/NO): YES